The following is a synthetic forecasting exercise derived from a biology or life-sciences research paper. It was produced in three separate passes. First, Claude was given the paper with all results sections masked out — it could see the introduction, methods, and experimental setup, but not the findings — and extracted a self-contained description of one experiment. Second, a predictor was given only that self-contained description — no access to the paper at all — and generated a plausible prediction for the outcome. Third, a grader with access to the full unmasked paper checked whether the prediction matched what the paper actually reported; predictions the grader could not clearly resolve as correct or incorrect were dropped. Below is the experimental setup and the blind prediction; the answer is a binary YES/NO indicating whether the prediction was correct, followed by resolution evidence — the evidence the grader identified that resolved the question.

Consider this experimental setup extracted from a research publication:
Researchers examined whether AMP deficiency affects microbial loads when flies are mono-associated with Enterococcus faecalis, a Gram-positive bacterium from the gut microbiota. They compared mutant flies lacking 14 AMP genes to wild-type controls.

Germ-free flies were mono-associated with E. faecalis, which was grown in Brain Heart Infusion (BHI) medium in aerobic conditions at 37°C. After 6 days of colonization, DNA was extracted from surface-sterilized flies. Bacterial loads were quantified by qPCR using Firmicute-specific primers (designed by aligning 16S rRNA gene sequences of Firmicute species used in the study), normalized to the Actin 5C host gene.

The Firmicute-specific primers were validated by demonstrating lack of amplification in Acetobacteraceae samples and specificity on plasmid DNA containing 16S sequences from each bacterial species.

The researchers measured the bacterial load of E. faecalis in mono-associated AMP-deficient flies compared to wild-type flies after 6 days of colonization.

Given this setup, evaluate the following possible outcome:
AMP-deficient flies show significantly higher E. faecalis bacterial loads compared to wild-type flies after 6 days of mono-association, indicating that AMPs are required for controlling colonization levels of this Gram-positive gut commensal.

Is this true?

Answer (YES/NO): YES